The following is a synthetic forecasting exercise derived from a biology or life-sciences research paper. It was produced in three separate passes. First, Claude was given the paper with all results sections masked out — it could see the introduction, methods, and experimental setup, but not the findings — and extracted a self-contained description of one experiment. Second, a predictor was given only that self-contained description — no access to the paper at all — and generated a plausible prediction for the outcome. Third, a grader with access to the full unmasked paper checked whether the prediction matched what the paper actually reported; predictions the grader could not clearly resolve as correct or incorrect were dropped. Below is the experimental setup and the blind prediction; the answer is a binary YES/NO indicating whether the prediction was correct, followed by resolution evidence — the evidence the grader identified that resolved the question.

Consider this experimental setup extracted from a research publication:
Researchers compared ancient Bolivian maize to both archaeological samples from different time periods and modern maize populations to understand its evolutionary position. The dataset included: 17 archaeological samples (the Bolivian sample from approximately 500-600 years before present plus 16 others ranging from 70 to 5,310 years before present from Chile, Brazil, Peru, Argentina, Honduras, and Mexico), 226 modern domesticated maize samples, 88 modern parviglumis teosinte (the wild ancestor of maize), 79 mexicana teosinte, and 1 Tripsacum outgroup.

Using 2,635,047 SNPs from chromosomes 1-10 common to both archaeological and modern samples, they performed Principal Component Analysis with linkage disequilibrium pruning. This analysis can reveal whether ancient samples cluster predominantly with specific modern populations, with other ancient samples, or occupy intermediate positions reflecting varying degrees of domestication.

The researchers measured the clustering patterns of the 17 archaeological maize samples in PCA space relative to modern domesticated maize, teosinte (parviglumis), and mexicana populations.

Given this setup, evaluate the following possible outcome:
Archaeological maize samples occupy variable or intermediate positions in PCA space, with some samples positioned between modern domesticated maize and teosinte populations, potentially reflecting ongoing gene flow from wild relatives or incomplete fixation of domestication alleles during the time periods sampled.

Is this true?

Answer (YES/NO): NO